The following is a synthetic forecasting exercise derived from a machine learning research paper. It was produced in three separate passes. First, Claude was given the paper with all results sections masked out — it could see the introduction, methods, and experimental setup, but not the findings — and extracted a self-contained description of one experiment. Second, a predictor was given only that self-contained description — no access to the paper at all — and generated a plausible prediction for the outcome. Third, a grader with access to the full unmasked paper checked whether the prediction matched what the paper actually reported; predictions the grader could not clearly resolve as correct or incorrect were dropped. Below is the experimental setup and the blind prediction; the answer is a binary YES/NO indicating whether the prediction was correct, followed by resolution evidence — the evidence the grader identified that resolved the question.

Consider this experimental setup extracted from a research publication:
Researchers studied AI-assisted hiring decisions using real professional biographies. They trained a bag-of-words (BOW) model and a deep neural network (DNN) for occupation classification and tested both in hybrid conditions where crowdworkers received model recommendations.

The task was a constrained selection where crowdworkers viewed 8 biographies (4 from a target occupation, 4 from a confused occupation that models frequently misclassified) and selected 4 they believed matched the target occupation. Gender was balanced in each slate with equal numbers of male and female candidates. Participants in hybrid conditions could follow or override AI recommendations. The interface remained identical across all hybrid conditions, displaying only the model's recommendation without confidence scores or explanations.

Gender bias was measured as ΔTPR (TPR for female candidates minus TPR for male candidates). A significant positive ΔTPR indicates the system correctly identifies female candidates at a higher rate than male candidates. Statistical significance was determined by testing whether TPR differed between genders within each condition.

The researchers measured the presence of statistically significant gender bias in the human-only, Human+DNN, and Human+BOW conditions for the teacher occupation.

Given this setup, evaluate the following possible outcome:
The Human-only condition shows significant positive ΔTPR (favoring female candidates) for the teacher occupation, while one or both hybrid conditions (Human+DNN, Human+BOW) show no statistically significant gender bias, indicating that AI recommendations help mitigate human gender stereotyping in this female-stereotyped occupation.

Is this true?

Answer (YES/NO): YES